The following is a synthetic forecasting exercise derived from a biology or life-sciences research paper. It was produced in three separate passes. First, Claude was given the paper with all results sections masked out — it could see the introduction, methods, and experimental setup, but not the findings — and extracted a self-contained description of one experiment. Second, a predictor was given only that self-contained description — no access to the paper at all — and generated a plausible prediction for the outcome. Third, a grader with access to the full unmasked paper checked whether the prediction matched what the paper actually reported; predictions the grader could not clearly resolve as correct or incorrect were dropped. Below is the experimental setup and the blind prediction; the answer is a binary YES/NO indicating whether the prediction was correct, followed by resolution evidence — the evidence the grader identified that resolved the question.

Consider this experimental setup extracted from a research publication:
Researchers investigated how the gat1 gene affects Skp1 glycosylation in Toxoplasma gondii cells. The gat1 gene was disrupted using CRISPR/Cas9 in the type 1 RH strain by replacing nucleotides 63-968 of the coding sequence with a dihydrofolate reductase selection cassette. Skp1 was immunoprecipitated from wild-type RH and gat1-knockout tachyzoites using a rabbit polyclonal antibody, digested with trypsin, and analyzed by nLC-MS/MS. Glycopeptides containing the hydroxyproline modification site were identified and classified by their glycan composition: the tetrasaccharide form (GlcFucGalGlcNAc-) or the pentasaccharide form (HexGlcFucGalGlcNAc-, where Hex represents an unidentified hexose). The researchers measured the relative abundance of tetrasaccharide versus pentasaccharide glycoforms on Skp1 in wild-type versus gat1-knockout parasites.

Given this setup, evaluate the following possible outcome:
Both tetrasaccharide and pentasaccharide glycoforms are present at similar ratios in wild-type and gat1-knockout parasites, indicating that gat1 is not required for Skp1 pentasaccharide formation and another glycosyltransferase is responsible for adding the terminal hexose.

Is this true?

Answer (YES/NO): NO